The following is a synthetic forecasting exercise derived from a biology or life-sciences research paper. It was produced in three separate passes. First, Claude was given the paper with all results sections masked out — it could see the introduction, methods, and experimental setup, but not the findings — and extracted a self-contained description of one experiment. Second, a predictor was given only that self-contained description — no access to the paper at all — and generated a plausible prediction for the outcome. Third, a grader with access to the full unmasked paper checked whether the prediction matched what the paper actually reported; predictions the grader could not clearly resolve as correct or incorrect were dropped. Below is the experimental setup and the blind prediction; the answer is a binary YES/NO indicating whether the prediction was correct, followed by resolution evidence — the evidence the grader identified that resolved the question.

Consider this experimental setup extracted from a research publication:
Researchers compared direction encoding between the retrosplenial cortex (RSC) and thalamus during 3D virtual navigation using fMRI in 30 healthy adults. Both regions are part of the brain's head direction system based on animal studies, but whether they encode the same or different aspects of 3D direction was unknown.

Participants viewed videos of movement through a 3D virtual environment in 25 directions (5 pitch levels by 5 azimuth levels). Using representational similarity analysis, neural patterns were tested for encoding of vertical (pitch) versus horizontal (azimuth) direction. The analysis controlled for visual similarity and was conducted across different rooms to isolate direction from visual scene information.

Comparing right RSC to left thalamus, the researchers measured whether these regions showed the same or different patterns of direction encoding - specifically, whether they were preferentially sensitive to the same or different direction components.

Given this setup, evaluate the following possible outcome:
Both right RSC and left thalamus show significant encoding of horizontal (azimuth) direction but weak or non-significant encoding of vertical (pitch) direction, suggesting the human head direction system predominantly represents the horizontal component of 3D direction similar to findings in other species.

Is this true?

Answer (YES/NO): NO